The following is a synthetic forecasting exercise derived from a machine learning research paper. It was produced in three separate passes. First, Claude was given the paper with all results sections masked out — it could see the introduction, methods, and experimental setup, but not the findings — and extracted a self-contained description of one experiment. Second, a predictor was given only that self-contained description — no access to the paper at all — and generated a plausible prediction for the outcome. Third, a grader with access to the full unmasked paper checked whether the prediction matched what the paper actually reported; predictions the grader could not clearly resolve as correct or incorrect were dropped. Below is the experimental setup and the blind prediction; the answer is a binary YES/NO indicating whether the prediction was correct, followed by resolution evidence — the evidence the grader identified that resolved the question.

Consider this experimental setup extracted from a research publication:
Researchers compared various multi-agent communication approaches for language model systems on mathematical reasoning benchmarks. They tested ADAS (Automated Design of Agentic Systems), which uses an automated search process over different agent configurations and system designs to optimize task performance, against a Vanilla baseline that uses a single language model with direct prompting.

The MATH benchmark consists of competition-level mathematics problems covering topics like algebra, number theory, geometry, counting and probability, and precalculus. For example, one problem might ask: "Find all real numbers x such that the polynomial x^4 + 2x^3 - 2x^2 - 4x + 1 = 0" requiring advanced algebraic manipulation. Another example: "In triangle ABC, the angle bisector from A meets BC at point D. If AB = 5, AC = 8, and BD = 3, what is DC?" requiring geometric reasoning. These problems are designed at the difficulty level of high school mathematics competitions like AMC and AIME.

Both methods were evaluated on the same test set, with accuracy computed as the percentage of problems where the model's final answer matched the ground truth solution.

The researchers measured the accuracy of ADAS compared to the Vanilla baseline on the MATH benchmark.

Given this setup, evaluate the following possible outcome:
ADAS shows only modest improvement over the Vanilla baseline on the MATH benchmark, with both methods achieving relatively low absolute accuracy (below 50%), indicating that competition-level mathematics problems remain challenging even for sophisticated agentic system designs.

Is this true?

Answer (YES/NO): NO